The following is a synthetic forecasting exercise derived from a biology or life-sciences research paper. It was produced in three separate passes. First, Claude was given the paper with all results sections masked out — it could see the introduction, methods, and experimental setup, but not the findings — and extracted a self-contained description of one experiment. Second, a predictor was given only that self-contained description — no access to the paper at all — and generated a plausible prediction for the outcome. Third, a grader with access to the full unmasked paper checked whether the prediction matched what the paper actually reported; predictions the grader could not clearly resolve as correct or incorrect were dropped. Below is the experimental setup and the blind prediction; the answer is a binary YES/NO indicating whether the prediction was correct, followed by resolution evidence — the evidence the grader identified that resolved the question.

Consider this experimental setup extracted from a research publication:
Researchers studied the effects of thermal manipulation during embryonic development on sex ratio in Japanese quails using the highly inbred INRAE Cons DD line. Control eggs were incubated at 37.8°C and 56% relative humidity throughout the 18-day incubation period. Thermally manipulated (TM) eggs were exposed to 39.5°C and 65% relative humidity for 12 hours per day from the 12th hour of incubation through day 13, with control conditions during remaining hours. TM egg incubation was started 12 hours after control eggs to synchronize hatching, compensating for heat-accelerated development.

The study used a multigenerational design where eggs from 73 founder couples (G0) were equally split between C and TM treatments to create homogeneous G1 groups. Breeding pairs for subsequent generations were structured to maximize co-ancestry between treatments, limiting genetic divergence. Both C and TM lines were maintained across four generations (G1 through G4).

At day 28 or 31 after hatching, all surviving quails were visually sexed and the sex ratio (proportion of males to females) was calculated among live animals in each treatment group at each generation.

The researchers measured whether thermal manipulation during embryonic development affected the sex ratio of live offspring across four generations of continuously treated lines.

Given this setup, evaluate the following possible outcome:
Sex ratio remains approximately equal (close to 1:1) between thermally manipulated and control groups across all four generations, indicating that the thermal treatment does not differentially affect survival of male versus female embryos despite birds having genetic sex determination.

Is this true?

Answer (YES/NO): YES